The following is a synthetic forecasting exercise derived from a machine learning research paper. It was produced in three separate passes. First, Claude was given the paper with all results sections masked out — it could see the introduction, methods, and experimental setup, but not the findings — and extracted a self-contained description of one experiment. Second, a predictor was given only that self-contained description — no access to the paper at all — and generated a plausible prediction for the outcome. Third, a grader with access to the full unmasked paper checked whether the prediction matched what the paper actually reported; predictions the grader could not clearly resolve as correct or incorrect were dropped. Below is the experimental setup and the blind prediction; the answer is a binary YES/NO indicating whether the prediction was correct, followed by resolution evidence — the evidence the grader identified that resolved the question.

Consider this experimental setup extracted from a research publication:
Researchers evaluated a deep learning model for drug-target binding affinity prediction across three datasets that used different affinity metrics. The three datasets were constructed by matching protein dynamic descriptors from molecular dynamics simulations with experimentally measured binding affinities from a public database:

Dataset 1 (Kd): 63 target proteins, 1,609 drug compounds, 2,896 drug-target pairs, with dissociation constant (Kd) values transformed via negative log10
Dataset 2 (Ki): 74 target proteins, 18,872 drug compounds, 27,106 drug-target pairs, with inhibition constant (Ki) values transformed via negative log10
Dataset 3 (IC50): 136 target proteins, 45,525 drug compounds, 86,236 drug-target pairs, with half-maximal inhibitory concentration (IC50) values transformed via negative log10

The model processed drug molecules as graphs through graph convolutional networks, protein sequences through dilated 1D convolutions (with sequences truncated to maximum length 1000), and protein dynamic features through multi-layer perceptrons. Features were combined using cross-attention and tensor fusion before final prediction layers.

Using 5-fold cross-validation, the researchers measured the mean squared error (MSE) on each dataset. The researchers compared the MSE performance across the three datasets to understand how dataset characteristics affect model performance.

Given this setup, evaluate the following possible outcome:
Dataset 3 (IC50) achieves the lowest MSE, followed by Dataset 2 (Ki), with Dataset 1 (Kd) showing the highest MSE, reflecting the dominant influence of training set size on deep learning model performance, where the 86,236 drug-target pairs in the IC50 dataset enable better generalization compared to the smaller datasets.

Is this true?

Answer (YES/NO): YES